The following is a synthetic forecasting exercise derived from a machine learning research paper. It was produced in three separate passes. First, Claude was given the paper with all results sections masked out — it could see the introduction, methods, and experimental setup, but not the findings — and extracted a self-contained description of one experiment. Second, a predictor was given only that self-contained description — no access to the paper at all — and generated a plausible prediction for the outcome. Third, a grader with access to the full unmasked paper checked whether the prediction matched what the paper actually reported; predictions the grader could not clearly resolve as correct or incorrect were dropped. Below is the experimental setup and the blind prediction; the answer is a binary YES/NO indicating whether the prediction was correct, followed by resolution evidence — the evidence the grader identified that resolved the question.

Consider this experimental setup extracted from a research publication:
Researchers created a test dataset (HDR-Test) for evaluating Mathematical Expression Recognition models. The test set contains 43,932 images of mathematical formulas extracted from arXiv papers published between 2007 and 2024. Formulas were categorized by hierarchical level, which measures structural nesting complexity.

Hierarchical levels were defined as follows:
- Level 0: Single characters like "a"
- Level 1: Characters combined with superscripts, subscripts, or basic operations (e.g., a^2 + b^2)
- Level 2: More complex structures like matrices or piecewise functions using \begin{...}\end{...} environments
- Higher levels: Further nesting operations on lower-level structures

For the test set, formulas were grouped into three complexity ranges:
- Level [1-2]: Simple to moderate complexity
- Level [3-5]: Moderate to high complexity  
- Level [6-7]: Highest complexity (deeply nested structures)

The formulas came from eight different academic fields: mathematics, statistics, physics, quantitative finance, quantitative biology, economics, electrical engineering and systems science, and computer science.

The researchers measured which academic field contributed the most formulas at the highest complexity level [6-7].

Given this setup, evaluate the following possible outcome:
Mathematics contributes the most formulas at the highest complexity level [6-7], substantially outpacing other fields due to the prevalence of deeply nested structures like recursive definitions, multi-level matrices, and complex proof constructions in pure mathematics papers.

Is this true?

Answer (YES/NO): YES